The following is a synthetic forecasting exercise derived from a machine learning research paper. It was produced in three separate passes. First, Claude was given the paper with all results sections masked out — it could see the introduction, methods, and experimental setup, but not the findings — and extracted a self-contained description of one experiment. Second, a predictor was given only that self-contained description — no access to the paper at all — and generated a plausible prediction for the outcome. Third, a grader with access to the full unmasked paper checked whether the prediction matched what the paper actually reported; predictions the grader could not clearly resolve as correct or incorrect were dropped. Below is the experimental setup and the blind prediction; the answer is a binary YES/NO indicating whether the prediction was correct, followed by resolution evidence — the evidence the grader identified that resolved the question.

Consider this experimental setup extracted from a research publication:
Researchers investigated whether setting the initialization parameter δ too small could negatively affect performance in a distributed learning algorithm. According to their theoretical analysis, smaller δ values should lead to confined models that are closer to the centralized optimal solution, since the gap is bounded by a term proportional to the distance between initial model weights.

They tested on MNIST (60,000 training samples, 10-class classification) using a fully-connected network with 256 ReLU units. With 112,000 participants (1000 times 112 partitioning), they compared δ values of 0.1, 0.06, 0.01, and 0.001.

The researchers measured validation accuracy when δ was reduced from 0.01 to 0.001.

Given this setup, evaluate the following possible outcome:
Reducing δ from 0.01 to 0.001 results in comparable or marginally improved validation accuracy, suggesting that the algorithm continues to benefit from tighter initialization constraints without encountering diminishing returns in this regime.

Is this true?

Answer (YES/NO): NO